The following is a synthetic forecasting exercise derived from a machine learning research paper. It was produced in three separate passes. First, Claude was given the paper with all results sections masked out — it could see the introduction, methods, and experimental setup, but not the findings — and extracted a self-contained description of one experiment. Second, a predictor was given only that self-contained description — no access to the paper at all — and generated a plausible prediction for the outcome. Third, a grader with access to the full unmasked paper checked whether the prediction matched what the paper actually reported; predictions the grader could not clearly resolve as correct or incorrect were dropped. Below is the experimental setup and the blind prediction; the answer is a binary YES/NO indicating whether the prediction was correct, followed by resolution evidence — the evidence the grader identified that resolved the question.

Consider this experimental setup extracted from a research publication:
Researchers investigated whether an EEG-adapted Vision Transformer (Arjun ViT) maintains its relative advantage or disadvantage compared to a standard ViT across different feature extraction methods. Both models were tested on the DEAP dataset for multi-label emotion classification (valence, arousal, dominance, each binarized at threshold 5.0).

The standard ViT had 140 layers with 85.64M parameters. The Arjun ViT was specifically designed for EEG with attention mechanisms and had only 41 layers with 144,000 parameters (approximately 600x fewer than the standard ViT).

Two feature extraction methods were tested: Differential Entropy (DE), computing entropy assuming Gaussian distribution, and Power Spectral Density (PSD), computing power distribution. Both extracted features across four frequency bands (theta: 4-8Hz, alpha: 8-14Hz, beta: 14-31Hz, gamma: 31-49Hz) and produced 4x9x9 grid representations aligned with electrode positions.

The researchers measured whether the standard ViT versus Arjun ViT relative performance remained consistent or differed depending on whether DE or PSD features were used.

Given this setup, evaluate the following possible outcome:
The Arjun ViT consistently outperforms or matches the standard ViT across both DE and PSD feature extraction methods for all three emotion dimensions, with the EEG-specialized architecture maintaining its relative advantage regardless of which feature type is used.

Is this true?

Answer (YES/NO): NO